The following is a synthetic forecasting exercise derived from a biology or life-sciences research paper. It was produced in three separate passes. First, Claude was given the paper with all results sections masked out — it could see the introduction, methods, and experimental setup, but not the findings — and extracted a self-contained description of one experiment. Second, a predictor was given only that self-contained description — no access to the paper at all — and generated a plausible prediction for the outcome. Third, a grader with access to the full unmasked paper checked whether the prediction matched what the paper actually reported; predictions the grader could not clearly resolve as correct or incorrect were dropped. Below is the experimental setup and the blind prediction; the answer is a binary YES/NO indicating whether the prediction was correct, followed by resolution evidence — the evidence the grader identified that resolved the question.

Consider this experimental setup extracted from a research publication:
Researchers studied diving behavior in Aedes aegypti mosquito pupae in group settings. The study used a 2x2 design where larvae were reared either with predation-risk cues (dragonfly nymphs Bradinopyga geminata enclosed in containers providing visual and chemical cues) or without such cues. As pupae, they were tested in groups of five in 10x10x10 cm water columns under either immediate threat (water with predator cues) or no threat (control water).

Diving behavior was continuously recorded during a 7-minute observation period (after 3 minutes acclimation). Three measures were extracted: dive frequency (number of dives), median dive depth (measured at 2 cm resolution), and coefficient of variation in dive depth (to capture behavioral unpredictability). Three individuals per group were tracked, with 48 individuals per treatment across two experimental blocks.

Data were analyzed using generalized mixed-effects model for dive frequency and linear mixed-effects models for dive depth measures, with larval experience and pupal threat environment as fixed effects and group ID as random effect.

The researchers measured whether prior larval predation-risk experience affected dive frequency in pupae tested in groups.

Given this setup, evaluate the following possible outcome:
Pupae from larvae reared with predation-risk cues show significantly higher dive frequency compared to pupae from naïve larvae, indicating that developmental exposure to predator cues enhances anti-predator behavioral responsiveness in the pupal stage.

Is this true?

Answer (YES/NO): NO